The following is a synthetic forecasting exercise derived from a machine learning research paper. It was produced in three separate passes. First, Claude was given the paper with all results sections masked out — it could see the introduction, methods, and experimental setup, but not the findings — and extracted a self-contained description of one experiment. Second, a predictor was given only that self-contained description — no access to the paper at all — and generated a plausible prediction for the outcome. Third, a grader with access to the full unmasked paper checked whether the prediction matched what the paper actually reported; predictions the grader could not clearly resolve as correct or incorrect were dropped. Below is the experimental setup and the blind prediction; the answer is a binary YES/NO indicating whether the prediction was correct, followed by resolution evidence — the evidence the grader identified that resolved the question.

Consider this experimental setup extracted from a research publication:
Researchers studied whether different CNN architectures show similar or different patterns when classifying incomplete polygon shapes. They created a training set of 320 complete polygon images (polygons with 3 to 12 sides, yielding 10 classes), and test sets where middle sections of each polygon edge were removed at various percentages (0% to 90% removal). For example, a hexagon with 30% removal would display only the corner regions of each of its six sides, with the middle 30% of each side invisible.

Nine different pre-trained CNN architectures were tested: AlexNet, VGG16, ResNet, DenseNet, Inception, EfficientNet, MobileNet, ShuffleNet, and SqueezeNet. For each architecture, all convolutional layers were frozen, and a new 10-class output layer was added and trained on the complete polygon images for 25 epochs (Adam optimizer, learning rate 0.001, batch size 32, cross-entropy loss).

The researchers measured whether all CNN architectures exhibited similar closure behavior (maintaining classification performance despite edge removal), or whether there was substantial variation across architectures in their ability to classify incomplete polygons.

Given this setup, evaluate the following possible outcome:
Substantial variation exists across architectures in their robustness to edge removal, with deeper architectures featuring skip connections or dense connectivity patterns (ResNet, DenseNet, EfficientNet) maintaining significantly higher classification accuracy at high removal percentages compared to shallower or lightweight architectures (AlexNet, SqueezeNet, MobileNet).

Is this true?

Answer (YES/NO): NO